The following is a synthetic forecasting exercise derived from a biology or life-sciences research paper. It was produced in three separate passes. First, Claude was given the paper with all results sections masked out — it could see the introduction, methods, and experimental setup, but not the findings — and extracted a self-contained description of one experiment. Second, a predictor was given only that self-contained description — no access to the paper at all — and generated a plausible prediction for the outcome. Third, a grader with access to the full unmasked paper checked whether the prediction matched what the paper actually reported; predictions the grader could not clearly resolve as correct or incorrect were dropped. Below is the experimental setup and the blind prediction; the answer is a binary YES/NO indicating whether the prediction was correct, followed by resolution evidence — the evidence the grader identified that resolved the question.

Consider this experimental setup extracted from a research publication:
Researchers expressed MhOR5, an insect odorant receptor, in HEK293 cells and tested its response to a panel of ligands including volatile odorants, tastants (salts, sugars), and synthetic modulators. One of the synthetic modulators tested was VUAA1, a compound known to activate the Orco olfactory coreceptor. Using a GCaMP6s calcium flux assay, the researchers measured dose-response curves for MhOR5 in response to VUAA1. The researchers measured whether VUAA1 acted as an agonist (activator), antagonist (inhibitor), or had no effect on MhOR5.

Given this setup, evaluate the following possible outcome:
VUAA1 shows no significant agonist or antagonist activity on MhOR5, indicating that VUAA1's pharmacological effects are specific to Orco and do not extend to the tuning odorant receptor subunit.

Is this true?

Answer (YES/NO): NO